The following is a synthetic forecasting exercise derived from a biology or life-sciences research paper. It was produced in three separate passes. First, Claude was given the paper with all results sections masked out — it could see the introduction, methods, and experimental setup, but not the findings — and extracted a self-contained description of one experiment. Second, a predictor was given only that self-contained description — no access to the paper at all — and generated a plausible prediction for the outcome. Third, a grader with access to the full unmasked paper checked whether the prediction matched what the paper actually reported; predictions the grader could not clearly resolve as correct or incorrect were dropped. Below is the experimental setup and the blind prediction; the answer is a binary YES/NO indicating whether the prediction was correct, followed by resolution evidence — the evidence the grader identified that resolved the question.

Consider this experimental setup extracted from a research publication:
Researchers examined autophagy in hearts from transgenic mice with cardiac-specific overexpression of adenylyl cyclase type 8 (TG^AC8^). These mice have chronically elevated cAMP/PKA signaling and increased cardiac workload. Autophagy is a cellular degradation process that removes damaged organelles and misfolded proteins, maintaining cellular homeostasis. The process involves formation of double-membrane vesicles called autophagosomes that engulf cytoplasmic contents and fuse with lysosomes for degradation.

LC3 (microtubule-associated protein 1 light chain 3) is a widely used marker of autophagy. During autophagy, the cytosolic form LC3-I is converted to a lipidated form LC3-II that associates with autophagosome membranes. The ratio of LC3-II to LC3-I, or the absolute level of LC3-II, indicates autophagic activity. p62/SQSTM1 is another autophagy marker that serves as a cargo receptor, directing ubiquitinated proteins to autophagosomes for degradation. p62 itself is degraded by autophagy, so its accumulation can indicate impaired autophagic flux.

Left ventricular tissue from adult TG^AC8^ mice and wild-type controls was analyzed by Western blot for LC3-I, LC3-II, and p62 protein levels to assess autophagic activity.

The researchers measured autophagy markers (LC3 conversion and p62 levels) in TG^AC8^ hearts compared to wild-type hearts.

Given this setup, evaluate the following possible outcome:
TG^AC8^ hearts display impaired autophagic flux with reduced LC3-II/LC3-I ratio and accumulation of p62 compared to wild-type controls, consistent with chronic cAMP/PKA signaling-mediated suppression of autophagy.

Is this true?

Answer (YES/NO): NO